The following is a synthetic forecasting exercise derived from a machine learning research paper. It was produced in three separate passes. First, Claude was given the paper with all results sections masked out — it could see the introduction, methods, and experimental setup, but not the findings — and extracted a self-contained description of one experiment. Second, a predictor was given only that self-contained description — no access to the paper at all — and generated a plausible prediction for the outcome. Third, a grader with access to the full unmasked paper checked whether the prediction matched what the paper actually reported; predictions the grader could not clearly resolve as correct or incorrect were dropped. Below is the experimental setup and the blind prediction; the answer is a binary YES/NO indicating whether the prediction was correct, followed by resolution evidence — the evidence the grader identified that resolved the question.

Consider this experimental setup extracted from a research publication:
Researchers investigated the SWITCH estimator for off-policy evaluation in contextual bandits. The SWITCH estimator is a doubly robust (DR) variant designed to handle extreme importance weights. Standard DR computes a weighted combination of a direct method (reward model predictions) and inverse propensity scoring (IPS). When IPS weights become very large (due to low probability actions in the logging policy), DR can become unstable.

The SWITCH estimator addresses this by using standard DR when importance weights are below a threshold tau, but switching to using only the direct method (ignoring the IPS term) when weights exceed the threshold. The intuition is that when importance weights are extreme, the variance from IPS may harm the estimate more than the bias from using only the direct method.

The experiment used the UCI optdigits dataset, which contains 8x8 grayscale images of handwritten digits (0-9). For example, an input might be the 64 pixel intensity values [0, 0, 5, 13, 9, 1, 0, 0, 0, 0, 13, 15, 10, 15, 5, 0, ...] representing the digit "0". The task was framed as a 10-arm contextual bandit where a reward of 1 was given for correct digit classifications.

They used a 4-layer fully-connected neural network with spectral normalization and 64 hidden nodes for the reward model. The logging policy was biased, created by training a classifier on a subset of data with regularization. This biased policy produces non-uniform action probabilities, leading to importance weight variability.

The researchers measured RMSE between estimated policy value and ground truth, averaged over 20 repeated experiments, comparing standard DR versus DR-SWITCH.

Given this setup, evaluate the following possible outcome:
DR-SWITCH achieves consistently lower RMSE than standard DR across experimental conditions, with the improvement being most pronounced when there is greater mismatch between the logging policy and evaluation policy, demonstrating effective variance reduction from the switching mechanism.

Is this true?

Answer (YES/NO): NO